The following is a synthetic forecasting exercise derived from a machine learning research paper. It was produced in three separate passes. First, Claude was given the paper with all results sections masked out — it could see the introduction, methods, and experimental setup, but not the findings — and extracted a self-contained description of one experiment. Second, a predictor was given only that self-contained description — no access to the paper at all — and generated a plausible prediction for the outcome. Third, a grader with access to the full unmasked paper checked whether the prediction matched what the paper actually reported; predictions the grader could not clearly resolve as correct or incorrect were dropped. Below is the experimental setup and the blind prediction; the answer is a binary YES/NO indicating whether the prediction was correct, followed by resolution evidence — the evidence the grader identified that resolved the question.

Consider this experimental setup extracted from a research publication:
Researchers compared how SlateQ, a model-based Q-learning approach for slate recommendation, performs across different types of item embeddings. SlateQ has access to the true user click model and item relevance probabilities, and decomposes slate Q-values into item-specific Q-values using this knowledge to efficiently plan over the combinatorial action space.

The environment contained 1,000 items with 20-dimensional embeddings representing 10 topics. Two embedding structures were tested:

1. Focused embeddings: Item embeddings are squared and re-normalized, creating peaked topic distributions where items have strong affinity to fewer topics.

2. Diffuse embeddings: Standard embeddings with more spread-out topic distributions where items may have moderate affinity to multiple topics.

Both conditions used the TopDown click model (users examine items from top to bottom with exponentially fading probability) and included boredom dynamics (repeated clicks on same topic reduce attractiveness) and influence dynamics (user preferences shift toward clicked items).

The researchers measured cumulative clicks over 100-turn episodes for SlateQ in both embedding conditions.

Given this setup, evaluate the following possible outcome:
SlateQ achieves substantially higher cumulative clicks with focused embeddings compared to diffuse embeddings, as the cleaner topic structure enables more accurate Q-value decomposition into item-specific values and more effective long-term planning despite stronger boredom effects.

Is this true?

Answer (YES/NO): NO